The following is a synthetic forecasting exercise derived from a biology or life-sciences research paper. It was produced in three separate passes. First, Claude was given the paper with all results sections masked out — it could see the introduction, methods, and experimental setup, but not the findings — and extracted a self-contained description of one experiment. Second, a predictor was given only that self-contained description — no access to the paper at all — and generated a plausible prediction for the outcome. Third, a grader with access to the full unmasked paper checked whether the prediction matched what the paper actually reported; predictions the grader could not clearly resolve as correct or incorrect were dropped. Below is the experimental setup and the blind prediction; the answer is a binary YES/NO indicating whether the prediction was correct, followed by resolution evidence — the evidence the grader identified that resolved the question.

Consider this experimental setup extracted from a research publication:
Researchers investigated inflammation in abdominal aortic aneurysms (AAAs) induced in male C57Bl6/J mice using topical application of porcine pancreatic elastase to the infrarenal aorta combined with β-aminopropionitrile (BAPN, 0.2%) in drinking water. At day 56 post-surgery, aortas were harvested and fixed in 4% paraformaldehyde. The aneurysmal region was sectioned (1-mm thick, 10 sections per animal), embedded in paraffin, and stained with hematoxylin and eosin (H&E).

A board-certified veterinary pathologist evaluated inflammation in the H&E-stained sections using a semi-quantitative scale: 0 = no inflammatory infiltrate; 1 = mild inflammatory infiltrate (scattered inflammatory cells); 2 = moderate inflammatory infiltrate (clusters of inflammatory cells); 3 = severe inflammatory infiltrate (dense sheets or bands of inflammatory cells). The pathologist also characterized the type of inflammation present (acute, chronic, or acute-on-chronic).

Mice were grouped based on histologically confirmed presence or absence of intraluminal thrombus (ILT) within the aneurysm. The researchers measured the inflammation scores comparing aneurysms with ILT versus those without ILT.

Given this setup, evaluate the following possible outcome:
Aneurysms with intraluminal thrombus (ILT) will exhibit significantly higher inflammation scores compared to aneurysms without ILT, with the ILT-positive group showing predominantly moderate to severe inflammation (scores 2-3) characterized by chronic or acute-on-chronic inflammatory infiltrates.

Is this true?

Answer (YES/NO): YES